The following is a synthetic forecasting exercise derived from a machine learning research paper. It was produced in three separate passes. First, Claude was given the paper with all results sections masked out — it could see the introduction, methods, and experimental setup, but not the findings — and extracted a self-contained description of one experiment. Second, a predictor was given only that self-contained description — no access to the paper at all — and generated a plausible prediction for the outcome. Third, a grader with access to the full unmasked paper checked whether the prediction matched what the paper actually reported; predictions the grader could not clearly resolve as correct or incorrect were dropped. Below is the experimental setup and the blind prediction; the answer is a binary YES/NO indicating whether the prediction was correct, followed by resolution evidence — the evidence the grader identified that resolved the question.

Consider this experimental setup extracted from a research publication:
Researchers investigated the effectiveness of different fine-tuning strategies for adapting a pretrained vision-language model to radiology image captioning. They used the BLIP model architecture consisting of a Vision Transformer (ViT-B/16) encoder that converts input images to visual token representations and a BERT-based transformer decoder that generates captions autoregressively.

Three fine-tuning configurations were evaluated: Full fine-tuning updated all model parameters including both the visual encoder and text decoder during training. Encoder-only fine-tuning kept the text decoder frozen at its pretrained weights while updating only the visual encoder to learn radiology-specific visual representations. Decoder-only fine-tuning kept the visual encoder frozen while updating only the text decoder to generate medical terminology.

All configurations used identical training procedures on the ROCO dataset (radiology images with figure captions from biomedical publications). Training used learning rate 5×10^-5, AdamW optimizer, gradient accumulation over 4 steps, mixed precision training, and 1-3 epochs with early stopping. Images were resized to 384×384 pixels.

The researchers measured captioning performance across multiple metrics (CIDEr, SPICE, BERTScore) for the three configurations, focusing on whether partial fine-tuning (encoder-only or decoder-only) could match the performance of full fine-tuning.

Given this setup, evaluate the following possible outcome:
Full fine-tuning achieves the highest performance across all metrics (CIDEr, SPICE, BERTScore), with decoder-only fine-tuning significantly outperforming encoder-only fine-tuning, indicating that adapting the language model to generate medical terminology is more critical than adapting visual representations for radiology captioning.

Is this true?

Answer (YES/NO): NO